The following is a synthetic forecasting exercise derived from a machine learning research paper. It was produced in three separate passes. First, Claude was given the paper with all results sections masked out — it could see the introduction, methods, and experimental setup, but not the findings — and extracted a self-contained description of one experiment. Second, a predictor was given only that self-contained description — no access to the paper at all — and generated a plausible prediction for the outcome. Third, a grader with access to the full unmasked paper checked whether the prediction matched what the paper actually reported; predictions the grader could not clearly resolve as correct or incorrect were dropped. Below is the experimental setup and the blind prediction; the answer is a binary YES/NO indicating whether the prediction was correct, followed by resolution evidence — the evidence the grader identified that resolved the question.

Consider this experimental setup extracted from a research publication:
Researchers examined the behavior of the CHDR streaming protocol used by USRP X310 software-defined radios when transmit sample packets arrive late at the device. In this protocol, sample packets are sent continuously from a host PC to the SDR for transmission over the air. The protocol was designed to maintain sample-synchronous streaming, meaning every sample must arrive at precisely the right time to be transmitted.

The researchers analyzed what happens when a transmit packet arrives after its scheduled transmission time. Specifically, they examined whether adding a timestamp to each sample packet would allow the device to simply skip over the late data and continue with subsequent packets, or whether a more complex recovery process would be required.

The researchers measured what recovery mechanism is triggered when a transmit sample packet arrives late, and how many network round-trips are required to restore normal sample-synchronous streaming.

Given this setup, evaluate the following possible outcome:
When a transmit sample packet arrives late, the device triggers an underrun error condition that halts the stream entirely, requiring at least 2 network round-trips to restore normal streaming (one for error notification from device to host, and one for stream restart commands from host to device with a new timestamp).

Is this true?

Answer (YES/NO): NO